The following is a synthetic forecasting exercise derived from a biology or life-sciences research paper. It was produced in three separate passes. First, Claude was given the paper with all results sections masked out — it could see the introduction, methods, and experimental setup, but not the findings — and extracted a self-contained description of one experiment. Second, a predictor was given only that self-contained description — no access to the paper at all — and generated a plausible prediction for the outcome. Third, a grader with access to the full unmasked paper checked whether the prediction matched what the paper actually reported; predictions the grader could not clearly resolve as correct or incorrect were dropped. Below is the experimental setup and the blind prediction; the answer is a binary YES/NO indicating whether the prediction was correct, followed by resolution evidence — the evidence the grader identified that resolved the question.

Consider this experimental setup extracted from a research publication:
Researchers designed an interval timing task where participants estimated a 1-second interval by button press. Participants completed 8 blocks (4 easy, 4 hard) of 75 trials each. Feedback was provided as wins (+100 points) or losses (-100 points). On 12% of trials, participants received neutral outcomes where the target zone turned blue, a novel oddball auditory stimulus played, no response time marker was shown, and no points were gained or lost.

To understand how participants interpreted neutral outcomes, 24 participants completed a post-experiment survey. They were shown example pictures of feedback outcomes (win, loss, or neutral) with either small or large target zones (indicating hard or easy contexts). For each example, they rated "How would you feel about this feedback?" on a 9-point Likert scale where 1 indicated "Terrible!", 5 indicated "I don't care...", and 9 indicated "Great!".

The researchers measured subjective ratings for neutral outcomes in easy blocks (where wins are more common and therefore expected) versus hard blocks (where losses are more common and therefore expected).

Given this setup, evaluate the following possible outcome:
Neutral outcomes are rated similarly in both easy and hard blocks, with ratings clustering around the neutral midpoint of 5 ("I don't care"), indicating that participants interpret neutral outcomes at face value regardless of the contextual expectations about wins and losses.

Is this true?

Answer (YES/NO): YES